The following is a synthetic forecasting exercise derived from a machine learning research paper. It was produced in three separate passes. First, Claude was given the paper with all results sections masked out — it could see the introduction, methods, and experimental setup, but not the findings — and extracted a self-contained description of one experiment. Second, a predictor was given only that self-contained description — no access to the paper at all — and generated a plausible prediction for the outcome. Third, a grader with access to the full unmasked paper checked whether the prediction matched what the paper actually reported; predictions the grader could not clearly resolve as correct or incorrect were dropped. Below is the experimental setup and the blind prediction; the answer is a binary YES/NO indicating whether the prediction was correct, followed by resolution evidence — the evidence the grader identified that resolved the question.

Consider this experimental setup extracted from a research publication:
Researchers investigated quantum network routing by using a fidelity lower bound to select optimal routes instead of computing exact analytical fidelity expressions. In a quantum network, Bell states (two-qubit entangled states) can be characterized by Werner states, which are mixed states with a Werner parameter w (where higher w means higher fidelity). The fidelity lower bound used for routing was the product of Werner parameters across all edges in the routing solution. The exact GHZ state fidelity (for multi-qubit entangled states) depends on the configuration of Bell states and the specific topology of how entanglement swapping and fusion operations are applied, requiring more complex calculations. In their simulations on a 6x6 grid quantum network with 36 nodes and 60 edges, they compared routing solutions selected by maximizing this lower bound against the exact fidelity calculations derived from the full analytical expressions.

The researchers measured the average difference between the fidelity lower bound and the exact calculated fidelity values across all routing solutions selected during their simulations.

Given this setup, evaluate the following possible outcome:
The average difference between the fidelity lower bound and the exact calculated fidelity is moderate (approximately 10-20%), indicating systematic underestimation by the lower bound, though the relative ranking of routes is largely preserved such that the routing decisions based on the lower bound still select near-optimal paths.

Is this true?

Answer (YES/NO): NO